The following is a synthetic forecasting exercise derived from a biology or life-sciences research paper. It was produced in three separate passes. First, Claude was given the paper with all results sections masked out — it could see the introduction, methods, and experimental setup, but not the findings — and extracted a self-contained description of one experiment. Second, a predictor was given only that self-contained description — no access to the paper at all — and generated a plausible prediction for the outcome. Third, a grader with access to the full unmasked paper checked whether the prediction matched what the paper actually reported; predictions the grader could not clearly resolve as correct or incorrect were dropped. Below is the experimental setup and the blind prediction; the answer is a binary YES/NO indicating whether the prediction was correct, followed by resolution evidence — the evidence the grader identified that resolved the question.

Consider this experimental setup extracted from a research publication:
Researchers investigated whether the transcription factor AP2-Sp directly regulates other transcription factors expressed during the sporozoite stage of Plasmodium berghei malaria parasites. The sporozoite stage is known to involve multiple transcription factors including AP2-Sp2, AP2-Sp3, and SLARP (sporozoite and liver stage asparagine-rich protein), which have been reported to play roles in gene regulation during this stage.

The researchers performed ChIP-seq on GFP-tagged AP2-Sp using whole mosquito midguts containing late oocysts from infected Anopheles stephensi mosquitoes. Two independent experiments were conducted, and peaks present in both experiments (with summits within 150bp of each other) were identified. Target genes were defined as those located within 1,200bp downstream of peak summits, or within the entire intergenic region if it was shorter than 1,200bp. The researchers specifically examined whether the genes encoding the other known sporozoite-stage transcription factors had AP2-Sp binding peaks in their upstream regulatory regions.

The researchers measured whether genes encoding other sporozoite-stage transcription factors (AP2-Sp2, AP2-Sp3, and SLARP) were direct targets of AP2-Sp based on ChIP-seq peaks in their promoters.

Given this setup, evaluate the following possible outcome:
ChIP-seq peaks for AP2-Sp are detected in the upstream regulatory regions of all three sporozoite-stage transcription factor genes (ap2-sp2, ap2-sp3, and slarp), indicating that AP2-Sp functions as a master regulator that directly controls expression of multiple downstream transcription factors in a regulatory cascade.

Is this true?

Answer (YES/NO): YES